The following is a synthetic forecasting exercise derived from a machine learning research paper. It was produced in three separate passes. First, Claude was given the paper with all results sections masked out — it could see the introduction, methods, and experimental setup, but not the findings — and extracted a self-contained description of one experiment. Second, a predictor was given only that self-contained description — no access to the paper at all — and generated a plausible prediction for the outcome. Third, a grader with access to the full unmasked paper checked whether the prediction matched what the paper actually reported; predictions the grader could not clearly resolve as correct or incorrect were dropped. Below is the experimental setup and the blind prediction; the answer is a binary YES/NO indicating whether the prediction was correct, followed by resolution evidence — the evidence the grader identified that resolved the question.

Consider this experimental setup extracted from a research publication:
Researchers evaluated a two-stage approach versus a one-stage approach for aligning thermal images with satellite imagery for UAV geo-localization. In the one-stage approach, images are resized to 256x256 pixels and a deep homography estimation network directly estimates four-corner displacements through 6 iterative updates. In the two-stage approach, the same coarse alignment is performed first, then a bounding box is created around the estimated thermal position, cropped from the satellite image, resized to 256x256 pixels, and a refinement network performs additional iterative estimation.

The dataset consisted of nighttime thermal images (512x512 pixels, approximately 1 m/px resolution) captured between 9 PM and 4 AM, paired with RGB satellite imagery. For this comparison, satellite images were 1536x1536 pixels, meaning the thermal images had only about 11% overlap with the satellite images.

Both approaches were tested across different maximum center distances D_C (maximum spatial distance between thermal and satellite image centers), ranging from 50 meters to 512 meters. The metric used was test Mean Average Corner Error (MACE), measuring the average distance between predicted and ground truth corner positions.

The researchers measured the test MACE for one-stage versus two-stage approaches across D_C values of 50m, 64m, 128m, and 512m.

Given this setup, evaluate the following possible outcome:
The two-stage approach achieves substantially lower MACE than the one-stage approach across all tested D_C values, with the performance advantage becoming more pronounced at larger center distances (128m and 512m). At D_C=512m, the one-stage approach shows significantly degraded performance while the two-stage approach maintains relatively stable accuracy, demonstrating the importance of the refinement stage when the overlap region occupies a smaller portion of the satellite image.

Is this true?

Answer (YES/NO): NO